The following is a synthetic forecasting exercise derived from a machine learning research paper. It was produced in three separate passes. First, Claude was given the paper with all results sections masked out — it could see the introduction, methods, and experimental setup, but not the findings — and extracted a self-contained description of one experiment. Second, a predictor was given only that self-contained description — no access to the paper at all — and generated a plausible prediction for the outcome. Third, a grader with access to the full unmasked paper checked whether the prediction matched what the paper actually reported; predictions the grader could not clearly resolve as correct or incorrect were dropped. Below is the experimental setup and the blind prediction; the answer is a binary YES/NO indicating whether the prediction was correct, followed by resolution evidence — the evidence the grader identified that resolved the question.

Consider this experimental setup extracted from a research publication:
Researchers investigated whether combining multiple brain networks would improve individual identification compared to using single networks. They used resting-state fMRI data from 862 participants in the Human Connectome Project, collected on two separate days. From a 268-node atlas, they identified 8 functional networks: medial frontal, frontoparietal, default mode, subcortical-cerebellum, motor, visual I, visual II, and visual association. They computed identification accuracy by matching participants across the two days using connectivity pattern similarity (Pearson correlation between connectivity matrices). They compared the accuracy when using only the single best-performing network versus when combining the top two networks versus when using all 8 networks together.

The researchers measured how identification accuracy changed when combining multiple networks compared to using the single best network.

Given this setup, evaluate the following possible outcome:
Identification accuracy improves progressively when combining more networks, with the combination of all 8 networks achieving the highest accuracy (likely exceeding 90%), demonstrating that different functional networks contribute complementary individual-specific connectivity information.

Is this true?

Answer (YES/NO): YES